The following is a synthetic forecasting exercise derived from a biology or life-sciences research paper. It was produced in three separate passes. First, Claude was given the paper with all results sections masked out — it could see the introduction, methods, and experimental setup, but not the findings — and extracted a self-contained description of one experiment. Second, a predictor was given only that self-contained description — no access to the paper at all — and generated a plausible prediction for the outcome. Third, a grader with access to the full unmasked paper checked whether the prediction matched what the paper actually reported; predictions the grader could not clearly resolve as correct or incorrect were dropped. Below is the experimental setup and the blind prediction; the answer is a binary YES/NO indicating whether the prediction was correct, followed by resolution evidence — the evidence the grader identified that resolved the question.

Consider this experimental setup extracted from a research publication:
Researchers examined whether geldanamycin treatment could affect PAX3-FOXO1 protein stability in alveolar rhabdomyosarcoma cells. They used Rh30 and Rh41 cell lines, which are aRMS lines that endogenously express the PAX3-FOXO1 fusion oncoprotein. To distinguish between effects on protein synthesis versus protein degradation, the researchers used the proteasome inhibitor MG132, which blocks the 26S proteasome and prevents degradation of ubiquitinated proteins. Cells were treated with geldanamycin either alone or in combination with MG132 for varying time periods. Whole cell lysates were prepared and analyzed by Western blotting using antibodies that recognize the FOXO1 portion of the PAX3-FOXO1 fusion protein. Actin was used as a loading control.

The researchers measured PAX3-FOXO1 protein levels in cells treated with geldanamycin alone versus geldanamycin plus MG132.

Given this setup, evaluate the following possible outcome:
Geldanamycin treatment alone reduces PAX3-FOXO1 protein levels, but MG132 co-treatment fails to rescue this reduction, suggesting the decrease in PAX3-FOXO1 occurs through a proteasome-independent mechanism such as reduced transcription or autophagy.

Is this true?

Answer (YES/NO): NO